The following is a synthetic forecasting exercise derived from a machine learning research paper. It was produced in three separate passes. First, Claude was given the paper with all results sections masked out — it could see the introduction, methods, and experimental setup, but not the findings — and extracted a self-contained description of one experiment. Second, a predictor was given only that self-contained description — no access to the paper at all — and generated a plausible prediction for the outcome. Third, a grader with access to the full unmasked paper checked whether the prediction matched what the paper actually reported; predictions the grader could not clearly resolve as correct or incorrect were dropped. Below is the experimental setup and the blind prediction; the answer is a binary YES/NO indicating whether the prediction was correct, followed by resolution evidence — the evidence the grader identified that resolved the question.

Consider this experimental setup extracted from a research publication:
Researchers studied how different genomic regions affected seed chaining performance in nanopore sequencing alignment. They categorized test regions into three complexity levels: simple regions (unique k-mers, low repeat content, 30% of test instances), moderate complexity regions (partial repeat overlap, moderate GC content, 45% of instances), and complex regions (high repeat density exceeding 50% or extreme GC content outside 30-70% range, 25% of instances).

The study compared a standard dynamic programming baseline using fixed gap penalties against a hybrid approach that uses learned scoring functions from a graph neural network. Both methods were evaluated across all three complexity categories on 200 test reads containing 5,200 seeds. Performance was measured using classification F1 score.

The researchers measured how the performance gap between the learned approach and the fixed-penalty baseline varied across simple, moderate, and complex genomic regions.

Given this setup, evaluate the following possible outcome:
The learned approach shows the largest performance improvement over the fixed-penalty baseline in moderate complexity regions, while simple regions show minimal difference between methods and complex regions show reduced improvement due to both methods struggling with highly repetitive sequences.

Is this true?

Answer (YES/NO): NO